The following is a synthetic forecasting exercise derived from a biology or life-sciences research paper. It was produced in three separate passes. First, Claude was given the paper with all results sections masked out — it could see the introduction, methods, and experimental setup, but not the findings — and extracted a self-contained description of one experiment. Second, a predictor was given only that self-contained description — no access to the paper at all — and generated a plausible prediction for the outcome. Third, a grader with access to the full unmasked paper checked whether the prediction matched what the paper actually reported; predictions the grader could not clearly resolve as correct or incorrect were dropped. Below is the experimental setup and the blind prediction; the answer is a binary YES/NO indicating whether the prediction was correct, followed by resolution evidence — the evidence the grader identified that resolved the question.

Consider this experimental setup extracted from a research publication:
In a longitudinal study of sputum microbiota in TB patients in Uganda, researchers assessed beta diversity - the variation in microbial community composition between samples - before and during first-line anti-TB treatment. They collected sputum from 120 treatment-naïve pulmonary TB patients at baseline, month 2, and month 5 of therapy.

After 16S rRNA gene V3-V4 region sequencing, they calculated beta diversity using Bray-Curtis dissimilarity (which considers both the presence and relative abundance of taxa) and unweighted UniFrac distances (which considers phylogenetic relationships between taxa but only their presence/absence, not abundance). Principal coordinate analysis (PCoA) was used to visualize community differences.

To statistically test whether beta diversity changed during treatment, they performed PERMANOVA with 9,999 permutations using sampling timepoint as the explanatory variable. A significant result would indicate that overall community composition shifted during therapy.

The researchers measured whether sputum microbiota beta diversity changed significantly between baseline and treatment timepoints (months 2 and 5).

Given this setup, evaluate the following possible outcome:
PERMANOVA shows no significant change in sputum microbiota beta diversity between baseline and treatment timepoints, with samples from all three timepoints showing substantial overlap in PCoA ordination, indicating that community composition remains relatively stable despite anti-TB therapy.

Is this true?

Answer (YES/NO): NO